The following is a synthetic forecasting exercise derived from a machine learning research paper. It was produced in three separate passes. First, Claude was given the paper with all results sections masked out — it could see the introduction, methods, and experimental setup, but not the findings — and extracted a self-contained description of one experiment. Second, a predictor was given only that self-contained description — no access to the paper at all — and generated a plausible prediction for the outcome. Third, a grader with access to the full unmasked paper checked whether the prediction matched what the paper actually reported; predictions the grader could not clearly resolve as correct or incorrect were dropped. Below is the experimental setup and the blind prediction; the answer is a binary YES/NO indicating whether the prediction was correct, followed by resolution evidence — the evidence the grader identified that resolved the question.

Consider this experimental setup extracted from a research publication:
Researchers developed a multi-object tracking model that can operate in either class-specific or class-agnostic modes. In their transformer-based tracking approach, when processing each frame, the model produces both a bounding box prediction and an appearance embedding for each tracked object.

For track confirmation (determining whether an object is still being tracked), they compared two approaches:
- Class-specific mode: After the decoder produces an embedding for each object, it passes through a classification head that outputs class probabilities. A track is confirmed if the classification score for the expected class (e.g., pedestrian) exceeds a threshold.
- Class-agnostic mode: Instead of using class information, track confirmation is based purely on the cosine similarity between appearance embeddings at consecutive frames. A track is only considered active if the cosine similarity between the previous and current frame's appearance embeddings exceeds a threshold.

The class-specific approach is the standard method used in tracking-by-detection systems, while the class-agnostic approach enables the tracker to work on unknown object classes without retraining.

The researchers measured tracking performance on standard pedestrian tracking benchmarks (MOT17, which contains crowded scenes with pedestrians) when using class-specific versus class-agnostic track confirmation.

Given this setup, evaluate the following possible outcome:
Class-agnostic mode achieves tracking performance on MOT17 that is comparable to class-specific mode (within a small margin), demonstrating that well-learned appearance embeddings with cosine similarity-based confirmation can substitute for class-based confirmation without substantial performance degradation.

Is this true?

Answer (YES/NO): YES